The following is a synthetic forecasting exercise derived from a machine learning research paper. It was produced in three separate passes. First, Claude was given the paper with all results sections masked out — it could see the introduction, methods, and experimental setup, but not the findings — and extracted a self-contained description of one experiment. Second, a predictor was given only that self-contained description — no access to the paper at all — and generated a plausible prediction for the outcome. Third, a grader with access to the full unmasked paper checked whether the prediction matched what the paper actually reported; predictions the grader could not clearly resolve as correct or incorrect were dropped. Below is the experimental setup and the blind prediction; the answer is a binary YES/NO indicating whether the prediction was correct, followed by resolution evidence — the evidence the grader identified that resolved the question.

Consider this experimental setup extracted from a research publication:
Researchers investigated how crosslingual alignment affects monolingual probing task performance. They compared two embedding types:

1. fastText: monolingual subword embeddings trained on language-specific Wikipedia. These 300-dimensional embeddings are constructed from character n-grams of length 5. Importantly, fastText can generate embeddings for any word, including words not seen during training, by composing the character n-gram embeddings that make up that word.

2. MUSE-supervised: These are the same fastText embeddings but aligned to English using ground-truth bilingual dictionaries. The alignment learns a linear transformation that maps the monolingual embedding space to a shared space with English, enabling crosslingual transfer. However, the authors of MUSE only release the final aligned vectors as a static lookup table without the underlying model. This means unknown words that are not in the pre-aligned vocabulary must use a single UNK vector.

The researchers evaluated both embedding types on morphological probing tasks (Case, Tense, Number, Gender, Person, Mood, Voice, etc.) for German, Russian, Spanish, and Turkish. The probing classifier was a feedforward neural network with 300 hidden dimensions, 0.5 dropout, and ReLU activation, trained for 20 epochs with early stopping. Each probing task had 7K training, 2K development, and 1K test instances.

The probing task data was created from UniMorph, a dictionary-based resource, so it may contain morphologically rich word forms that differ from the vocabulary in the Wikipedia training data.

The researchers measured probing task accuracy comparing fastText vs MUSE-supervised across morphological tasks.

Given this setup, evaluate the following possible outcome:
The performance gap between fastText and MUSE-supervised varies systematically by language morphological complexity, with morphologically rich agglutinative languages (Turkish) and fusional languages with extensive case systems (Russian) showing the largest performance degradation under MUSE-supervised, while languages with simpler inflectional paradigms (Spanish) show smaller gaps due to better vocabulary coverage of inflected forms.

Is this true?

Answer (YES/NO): NO